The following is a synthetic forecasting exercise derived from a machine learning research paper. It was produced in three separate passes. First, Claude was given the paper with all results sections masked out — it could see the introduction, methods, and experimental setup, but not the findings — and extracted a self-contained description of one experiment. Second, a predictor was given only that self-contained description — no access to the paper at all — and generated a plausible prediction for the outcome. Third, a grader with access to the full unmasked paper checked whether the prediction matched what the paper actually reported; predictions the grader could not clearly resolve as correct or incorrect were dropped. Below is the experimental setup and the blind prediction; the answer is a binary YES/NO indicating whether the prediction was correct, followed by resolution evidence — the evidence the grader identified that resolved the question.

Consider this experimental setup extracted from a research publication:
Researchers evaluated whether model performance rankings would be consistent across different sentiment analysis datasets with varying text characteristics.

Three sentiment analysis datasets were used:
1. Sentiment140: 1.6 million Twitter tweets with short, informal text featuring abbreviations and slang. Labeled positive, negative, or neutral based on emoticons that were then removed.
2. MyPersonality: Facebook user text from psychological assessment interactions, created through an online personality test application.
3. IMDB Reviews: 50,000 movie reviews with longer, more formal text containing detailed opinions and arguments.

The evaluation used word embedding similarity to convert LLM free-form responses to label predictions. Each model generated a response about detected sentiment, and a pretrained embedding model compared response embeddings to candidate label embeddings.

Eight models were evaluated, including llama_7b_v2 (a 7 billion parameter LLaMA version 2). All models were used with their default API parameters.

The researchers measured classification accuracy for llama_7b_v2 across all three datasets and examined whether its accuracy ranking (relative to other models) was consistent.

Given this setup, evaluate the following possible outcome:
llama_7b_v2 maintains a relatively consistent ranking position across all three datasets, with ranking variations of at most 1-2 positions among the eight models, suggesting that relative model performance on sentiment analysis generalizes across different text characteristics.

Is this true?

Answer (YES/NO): YES